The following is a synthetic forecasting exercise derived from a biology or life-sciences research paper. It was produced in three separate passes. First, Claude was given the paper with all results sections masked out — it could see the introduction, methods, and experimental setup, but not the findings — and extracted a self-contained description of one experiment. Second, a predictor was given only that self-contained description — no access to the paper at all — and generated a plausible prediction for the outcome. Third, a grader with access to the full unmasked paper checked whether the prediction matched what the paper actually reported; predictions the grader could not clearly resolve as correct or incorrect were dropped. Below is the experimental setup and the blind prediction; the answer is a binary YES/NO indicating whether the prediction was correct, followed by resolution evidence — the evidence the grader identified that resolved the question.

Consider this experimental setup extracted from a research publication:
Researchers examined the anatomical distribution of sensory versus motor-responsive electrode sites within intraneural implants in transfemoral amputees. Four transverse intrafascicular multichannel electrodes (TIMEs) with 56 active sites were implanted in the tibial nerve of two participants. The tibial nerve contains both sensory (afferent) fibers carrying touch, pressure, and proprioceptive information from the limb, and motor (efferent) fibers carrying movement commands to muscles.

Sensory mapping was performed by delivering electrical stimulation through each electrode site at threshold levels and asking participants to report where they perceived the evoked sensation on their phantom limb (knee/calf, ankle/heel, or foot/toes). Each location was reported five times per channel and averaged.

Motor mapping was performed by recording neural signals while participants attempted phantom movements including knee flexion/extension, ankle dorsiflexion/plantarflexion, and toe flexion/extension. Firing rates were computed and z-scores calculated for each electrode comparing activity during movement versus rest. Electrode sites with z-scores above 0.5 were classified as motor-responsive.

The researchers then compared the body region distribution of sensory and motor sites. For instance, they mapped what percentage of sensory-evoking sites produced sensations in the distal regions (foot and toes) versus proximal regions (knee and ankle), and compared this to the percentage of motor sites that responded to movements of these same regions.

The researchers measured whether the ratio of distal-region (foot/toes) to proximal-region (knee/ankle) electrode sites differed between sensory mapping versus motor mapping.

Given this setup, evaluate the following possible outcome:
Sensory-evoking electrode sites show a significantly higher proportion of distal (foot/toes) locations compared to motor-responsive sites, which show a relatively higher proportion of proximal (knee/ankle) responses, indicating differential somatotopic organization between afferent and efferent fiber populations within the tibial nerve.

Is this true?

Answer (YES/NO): YES